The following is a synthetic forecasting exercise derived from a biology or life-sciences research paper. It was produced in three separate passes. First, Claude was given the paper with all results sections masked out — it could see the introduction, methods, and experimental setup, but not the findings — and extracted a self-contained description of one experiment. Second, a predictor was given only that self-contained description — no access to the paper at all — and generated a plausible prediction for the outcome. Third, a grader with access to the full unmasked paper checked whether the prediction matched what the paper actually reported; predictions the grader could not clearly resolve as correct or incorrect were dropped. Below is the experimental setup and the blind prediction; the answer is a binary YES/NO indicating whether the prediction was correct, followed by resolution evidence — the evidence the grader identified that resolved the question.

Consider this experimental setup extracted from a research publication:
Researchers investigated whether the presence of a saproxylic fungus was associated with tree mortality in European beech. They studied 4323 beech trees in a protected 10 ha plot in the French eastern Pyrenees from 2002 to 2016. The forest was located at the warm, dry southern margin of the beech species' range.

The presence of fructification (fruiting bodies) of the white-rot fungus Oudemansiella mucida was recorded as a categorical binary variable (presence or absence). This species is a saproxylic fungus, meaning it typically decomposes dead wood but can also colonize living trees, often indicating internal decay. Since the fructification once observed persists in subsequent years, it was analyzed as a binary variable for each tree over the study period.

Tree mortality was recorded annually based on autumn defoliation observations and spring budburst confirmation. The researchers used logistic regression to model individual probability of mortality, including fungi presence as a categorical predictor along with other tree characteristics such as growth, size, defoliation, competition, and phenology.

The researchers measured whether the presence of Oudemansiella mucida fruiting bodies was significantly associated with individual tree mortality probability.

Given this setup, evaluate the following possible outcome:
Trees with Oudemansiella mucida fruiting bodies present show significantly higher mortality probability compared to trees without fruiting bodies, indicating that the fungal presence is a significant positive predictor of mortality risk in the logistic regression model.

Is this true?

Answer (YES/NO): YES